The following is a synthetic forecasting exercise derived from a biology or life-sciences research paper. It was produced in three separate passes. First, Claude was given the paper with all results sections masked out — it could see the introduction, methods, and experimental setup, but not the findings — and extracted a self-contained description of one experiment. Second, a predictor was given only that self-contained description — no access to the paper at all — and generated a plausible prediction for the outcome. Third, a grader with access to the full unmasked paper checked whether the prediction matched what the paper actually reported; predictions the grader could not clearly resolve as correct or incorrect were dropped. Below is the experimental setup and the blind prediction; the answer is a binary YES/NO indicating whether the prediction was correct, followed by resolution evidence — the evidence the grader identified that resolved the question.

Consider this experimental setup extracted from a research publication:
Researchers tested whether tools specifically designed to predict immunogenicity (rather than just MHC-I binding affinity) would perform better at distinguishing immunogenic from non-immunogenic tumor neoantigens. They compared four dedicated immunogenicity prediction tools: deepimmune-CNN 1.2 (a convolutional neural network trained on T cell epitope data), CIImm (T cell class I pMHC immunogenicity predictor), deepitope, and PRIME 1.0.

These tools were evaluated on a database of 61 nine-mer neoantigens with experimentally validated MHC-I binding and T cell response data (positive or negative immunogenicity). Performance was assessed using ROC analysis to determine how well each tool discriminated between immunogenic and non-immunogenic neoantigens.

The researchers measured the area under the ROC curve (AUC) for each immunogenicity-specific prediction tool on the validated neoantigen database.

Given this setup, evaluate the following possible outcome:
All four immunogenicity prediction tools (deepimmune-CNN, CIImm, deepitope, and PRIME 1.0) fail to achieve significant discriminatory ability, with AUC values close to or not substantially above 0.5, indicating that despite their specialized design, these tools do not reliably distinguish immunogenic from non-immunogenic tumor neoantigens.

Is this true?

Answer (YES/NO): NO